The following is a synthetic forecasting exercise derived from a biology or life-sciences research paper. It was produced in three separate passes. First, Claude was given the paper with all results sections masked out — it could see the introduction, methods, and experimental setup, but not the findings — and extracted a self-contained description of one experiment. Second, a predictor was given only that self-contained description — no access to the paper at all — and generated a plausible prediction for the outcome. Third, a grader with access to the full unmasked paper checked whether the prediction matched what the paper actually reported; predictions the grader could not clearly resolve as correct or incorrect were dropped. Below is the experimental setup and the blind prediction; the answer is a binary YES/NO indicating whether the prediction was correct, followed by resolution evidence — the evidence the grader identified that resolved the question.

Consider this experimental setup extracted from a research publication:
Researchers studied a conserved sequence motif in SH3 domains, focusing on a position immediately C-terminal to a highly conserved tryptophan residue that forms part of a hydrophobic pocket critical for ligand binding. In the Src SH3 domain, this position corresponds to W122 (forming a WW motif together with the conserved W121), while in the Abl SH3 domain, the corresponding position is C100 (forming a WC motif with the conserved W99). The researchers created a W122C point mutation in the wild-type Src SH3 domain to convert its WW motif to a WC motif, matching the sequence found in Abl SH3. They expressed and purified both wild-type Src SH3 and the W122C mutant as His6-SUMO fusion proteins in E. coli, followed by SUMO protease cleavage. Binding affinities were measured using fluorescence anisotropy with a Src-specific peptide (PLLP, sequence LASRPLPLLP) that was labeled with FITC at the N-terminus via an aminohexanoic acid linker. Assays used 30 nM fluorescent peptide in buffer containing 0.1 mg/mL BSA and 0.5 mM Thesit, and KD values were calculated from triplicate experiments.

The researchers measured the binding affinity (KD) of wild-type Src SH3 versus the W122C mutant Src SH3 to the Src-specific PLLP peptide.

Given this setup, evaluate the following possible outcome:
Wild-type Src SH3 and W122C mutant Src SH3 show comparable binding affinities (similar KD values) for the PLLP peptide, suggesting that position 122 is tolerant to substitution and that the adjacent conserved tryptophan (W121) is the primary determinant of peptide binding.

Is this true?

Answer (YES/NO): NO